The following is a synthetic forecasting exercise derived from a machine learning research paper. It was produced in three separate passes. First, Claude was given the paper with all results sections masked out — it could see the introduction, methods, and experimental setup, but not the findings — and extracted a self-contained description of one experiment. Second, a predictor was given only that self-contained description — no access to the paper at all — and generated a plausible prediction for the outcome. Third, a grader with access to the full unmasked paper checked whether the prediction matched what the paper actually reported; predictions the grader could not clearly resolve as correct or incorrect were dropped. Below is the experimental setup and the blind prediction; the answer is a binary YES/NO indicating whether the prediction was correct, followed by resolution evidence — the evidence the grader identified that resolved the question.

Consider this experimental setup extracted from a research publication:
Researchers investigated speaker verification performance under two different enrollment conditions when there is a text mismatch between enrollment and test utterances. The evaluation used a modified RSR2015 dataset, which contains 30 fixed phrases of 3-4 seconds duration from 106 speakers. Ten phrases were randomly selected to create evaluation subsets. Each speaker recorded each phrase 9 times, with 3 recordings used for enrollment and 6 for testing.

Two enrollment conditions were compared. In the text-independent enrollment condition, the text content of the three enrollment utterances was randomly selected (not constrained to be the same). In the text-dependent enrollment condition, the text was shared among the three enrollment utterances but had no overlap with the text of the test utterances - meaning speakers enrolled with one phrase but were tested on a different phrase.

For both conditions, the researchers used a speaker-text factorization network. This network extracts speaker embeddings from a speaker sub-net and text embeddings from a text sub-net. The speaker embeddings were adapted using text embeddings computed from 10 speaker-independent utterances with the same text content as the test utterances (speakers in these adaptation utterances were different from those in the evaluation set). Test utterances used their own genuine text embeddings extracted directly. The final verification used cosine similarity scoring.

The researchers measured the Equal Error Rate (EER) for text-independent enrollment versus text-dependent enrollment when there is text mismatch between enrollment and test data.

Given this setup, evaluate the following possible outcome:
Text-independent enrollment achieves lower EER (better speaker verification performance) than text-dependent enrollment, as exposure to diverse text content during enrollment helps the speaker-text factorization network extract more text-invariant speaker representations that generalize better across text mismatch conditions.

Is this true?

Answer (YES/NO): YES